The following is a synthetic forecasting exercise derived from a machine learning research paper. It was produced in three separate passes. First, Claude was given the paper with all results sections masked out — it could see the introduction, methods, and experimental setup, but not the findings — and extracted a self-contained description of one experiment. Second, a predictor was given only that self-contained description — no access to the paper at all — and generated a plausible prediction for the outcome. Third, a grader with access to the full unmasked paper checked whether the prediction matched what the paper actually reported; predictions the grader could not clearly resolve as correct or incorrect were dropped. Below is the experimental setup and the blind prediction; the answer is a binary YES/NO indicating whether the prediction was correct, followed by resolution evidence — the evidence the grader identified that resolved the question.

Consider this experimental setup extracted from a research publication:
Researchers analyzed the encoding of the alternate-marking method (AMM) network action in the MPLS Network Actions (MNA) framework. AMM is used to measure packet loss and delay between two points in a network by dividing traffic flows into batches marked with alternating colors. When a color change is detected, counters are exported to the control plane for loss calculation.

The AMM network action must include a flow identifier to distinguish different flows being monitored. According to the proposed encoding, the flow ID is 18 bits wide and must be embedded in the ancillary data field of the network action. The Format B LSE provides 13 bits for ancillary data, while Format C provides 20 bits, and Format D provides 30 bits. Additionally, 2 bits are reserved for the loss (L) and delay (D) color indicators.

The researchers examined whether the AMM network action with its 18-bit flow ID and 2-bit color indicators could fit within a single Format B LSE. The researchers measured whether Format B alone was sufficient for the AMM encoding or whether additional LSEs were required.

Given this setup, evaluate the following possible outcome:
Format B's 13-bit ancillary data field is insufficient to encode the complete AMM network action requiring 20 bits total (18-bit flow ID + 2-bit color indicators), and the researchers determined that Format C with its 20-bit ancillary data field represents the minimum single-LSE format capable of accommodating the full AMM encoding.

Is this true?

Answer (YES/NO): YES